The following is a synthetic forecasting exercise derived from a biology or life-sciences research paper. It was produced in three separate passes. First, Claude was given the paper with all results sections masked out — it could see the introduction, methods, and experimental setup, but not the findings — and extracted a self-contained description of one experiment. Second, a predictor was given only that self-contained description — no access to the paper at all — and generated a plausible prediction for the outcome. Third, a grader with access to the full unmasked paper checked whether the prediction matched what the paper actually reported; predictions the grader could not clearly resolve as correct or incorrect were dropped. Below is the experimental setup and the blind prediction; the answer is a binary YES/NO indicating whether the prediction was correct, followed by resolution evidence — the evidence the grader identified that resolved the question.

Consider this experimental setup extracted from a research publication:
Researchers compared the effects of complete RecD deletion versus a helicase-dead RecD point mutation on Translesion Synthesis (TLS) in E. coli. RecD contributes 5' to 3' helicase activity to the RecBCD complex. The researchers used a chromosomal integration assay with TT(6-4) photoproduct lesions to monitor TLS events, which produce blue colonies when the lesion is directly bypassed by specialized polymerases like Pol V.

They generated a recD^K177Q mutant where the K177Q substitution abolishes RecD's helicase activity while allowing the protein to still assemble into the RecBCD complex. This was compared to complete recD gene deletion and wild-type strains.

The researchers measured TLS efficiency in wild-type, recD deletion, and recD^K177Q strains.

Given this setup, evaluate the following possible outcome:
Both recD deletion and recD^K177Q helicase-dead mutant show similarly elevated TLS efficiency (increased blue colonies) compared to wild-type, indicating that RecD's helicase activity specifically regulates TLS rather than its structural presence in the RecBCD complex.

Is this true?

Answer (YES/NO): NO